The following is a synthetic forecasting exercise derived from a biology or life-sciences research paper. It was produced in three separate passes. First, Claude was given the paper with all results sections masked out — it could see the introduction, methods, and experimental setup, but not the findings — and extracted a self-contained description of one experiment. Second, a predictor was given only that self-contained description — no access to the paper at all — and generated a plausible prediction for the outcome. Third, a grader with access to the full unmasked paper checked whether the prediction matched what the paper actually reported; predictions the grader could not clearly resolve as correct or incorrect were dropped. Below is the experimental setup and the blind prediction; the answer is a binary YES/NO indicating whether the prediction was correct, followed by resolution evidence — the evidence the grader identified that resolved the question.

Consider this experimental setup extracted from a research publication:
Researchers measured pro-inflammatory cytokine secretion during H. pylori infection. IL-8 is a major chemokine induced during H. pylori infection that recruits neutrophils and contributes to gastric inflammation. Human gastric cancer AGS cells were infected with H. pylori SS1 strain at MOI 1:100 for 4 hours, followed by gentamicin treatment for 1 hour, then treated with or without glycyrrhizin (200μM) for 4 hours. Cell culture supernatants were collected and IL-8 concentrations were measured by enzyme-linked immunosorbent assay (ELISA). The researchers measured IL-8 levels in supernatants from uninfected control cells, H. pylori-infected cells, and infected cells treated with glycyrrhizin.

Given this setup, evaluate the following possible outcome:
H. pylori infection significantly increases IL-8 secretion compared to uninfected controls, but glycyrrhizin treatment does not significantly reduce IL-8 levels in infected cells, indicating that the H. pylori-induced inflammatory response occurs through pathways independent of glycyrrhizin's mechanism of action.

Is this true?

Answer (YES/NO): NO